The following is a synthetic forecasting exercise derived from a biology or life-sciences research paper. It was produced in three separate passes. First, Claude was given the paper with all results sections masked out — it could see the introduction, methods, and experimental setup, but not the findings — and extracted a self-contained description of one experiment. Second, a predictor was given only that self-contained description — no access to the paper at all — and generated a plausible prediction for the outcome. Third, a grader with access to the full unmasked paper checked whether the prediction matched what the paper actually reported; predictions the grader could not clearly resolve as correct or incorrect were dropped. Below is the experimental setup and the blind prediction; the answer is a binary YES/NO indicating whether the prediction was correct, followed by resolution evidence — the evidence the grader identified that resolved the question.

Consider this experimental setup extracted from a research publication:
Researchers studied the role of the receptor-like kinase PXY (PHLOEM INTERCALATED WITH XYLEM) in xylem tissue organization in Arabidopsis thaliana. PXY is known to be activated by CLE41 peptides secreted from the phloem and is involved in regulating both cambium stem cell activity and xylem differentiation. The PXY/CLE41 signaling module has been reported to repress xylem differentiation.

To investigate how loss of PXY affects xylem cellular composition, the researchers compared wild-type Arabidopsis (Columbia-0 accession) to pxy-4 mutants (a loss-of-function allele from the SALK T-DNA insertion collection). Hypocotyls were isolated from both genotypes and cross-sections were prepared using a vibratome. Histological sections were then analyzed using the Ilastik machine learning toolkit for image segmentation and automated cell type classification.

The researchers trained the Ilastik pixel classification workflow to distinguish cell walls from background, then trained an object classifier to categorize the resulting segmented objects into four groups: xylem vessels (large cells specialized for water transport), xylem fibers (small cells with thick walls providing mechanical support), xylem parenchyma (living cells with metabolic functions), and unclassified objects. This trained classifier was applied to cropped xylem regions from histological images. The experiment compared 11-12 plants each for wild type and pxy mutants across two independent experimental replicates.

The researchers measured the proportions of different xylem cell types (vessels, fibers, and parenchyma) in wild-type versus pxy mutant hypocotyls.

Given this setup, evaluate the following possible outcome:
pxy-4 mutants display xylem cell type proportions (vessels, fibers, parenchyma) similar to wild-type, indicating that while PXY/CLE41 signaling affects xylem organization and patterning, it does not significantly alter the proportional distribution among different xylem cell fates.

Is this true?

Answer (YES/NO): NO